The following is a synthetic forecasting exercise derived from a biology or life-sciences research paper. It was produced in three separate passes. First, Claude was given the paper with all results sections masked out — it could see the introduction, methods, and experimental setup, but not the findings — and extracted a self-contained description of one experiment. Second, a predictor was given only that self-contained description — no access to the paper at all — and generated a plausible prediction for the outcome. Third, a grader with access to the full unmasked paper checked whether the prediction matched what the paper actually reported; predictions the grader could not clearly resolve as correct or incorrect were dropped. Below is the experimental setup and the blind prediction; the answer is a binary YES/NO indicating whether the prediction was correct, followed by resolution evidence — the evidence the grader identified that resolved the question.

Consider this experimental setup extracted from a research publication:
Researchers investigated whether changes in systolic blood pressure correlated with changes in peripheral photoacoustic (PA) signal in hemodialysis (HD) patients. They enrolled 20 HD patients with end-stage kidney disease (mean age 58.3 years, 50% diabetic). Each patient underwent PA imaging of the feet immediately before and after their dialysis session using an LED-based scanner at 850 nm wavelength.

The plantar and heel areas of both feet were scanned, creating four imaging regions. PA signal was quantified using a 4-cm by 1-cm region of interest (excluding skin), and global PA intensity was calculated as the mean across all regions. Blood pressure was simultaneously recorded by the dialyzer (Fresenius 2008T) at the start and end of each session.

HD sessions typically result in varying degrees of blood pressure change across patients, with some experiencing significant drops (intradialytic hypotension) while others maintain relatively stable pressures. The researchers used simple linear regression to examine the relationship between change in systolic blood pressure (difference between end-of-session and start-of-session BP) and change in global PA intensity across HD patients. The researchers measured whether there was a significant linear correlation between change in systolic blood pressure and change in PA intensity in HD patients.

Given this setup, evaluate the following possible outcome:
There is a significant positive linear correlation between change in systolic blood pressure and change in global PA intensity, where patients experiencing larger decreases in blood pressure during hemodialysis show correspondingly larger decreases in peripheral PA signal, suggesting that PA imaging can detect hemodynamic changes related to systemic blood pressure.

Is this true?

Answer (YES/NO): YES